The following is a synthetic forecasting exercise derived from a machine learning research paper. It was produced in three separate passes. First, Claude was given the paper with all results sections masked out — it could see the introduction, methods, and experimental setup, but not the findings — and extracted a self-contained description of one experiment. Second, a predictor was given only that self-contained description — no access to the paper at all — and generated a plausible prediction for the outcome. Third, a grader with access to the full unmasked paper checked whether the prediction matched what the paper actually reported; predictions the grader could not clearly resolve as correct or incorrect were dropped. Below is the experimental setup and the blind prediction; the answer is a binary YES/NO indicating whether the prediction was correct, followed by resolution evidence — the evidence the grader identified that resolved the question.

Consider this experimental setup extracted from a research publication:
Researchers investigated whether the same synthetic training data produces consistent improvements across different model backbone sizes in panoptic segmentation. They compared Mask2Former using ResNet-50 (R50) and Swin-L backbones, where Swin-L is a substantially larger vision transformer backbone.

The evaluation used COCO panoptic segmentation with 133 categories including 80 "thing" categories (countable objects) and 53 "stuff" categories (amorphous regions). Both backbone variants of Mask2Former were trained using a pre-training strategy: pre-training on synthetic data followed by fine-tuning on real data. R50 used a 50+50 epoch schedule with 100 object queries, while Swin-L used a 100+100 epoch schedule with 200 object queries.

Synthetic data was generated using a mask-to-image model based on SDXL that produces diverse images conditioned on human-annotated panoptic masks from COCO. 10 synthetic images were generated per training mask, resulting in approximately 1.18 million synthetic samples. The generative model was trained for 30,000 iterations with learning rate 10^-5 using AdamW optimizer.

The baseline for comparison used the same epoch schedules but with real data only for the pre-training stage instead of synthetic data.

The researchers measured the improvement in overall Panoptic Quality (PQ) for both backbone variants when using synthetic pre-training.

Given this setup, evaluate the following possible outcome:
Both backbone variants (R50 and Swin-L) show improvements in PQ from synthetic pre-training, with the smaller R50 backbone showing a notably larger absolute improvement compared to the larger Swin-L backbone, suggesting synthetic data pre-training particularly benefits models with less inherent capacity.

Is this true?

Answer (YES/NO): NO